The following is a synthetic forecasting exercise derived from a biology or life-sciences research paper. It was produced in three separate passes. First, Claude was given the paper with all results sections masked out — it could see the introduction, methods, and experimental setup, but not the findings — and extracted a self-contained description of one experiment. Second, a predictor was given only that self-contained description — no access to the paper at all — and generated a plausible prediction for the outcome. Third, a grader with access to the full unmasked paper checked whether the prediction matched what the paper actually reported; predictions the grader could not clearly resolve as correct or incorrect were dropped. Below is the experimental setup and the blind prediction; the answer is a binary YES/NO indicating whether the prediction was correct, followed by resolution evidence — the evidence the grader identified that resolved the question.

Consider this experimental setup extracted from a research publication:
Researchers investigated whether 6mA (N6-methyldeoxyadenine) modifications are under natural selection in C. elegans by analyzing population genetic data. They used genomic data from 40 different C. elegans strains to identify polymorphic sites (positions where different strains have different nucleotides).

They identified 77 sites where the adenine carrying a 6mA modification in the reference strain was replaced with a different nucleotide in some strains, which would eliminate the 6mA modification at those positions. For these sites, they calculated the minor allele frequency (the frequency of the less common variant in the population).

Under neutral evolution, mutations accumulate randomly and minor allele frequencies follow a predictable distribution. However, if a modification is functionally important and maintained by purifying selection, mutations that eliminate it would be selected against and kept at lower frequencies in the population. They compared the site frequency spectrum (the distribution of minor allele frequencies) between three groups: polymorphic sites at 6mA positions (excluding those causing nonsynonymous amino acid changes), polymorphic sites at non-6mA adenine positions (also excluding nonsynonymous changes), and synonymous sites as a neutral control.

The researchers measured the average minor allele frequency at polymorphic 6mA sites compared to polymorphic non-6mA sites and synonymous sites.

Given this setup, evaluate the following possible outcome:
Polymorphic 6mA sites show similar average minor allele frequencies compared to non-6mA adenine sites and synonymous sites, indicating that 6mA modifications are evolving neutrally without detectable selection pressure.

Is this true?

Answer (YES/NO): NO